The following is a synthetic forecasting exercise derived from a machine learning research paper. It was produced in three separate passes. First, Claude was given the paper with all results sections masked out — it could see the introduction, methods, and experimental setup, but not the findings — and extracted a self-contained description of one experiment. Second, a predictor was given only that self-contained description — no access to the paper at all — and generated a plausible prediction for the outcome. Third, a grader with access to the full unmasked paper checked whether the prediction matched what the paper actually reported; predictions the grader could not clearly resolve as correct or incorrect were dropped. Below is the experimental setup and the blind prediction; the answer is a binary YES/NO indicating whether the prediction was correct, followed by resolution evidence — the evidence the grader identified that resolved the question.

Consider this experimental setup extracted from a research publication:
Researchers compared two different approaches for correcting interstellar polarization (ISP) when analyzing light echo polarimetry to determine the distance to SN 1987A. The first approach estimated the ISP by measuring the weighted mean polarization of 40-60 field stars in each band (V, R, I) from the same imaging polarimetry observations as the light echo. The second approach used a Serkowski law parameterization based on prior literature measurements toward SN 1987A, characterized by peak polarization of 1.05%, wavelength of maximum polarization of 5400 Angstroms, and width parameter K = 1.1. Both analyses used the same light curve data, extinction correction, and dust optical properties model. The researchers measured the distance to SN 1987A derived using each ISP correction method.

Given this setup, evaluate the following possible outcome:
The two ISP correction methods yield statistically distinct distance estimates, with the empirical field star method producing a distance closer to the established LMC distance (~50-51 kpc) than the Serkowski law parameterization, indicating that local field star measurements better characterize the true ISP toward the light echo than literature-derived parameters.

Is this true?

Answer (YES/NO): YES